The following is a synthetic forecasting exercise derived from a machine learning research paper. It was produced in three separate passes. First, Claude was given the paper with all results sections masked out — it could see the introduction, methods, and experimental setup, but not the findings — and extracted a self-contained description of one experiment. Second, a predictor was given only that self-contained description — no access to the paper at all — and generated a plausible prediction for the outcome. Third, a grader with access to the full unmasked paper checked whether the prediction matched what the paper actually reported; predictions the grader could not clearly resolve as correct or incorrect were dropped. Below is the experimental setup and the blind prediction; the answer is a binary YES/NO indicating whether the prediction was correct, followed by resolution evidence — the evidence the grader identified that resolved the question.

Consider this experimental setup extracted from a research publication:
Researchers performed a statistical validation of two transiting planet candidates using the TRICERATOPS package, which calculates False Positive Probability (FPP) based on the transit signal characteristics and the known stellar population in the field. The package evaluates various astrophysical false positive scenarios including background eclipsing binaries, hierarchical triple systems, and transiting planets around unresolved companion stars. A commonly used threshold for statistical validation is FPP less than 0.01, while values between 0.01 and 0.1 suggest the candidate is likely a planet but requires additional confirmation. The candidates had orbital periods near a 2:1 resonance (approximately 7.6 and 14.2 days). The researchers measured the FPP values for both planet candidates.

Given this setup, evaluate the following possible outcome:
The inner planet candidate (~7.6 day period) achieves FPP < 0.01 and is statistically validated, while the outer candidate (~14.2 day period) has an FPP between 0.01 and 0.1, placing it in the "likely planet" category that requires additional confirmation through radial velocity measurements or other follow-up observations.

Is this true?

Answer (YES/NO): NO